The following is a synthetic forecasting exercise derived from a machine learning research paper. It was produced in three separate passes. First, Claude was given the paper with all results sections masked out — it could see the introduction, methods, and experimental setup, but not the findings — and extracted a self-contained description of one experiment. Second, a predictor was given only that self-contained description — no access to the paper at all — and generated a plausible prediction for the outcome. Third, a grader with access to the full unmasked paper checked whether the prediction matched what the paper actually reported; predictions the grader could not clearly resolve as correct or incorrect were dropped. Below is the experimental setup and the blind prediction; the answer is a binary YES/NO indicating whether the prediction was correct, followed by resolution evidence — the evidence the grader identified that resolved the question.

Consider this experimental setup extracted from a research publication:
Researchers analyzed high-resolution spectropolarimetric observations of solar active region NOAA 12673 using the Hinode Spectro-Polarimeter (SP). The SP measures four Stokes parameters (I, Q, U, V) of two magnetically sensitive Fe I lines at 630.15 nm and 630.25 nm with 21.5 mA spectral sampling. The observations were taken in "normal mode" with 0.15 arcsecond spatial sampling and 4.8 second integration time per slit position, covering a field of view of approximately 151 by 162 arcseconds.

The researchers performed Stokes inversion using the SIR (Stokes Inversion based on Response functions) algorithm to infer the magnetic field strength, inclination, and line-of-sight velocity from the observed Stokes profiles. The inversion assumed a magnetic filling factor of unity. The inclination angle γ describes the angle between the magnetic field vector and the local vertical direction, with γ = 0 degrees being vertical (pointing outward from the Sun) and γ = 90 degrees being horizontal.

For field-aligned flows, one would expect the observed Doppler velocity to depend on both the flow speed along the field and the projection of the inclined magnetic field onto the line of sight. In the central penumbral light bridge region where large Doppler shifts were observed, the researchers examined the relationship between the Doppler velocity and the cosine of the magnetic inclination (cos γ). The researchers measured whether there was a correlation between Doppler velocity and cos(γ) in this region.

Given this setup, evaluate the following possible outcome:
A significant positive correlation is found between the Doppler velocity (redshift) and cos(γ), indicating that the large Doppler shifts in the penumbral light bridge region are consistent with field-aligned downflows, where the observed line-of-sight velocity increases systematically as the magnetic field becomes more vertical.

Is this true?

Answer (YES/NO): NO